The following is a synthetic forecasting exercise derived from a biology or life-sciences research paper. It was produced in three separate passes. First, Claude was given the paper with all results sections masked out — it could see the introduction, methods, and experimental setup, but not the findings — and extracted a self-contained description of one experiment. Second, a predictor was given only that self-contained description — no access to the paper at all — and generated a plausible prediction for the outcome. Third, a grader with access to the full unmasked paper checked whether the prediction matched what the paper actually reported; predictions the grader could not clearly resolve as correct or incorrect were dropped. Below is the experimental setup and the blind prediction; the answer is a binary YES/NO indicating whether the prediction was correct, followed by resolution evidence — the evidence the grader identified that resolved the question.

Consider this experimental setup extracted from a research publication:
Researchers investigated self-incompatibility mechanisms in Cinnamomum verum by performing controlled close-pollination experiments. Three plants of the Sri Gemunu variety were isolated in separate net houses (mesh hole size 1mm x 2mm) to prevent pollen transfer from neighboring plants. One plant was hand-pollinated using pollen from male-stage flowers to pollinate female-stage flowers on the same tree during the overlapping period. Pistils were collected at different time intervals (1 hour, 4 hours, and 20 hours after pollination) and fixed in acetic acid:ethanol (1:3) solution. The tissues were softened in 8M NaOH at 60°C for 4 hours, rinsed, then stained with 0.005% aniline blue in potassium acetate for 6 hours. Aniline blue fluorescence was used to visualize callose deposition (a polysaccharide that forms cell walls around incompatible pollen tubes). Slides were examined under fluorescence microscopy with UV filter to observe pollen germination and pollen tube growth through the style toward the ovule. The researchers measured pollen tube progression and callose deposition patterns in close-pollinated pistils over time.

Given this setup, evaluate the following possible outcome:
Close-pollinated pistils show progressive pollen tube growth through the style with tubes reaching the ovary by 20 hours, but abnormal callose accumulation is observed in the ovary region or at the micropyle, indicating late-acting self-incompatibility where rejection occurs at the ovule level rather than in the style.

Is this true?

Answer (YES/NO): NO